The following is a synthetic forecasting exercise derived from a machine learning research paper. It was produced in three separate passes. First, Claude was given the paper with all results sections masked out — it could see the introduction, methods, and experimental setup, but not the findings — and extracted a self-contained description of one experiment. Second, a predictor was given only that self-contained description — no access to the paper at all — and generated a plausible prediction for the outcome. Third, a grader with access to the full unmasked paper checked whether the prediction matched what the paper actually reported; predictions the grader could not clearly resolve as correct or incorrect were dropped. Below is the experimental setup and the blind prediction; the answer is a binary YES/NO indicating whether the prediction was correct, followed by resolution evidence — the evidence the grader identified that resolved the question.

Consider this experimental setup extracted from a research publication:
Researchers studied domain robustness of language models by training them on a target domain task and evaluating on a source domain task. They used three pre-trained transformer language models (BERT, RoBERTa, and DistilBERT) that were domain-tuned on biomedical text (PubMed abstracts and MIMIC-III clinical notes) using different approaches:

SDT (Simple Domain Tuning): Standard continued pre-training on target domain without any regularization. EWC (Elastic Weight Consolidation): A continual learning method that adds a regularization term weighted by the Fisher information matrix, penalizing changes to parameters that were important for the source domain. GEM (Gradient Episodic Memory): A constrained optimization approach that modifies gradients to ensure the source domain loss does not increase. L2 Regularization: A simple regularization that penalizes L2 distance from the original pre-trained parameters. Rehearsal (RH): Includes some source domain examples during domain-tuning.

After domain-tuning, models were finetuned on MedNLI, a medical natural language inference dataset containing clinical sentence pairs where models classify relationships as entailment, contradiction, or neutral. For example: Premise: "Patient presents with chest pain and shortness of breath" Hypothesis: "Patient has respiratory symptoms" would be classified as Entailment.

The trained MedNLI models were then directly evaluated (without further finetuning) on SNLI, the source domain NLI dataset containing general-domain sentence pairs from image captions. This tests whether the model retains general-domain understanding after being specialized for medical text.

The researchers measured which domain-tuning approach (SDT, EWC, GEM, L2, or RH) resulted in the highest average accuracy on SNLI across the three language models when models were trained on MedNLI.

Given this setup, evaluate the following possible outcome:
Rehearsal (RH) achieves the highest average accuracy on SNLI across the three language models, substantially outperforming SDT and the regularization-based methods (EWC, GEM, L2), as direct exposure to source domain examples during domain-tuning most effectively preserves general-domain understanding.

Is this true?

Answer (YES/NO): NO